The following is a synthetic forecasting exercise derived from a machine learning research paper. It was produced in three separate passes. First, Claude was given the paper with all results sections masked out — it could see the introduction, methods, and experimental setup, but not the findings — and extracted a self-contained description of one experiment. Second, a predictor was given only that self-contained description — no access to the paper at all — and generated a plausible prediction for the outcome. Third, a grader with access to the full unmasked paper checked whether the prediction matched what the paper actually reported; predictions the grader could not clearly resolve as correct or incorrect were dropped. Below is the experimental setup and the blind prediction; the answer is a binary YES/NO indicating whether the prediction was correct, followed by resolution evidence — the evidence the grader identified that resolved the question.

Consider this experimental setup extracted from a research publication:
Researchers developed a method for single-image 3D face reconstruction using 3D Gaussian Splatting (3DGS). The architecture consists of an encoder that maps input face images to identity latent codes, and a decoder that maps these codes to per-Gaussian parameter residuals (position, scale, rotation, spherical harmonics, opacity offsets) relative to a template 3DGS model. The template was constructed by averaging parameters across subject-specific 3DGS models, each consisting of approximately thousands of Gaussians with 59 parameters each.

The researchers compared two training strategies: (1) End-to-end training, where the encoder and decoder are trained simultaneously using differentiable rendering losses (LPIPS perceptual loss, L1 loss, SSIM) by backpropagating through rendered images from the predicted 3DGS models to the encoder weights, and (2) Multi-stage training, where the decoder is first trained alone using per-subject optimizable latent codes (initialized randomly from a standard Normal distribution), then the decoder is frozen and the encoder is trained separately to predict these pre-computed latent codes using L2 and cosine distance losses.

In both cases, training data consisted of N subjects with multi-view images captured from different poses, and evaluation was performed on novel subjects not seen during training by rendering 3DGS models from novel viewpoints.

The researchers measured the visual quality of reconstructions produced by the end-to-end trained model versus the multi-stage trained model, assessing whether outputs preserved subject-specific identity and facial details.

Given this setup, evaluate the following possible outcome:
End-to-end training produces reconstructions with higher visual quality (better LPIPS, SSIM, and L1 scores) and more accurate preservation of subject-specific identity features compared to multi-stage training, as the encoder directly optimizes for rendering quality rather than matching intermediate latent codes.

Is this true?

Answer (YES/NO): NO